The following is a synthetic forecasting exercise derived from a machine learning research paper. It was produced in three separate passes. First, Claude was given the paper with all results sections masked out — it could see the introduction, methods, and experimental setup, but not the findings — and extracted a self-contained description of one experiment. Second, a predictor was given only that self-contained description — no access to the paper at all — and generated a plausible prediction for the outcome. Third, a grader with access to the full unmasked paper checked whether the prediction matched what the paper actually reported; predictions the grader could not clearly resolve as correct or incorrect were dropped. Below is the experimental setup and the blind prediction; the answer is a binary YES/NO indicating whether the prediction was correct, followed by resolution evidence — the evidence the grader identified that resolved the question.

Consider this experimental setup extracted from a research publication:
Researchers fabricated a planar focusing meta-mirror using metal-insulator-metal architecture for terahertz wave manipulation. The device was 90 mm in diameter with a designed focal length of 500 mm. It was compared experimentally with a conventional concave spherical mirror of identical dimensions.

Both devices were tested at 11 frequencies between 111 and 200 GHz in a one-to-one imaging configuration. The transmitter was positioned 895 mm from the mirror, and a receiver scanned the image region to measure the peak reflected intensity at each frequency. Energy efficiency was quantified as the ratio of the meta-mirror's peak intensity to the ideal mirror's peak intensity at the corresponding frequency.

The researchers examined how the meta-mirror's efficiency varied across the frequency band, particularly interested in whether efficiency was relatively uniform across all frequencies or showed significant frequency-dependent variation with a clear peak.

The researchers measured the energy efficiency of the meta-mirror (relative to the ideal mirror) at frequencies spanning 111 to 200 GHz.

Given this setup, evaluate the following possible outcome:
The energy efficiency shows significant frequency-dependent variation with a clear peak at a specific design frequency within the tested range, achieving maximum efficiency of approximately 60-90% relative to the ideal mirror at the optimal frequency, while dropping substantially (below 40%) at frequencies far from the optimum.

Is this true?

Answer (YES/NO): NO